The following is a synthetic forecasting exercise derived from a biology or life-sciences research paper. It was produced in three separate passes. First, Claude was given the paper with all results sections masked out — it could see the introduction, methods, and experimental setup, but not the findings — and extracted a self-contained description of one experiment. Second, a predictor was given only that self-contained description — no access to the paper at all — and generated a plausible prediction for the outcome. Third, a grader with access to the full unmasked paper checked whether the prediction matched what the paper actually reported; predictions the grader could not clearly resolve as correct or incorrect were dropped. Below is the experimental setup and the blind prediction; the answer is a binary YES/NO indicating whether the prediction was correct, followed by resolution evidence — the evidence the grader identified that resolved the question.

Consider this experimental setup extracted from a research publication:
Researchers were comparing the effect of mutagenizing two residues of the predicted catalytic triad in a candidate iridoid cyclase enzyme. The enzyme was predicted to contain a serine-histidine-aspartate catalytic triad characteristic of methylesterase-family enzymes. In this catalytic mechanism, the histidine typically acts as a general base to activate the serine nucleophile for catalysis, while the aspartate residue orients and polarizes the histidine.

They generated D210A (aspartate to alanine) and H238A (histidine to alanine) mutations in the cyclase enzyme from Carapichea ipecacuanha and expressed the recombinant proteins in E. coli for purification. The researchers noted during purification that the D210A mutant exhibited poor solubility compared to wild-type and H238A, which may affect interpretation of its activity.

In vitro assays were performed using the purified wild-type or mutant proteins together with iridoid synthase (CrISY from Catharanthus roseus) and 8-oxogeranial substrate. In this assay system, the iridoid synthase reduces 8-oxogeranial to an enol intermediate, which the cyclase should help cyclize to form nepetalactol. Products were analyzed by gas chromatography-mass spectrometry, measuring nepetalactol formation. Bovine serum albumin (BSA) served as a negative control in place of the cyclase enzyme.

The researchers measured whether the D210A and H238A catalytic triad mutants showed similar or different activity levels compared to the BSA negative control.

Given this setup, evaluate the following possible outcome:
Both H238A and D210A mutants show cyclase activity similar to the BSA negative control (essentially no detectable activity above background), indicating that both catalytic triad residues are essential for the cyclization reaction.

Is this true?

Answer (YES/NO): YES